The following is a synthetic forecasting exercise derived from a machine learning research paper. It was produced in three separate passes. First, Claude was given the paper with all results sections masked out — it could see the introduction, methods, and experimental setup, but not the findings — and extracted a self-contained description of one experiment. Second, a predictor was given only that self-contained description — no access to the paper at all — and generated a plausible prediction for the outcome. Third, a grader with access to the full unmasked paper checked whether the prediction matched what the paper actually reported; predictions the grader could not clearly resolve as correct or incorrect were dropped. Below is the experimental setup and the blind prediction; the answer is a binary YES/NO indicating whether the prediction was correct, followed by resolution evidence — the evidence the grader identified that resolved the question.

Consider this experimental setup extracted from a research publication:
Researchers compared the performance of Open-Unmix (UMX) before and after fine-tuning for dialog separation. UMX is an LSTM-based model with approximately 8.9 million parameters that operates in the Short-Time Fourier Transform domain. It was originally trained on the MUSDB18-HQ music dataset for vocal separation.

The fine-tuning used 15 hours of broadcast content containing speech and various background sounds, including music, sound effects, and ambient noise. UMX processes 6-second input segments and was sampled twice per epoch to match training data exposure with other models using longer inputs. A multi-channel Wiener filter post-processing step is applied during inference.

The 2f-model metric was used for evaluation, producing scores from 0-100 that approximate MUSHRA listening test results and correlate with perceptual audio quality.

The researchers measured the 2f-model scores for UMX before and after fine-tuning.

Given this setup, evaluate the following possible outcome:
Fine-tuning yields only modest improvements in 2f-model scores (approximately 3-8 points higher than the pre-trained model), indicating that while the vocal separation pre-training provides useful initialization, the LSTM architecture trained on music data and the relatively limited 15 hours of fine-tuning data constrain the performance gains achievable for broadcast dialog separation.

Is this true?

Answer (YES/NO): YES